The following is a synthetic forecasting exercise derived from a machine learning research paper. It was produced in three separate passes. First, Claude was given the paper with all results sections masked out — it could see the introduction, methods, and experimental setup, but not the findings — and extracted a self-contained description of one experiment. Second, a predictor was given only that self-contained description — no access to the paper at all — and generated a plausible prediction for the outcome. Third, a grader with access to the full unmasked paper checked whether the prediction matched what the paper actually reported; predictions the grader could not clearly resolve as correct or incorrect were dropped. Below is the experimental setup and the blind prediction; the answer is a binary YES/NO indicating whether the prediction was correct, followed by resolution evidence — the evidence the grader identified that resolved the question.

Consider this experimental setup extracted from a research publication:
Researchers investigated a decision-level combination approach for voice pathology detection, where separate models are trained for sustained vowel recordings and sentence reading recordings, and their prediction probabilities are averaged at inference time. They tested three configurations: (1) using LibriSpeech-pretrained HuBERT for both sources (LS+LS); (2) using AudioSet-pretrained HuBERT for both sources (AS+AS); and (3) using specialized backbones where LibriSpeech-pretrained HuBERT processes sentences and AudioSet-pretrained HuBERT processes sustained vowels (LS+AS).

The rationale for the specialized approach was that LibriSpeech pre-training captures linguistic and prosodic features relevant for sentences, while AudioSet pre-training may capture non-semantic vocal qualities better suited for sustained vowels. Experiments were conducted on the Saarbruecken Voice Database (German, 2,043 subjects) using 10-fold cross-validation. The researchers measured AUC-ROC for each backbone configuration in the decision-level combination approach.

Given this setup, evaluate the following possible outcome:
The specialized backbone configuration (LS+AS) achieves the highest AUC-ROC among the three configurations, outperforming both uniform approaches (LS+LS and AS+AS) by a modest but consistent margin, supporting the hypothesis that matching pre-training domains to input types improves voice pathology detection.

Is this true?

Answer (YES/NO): YES